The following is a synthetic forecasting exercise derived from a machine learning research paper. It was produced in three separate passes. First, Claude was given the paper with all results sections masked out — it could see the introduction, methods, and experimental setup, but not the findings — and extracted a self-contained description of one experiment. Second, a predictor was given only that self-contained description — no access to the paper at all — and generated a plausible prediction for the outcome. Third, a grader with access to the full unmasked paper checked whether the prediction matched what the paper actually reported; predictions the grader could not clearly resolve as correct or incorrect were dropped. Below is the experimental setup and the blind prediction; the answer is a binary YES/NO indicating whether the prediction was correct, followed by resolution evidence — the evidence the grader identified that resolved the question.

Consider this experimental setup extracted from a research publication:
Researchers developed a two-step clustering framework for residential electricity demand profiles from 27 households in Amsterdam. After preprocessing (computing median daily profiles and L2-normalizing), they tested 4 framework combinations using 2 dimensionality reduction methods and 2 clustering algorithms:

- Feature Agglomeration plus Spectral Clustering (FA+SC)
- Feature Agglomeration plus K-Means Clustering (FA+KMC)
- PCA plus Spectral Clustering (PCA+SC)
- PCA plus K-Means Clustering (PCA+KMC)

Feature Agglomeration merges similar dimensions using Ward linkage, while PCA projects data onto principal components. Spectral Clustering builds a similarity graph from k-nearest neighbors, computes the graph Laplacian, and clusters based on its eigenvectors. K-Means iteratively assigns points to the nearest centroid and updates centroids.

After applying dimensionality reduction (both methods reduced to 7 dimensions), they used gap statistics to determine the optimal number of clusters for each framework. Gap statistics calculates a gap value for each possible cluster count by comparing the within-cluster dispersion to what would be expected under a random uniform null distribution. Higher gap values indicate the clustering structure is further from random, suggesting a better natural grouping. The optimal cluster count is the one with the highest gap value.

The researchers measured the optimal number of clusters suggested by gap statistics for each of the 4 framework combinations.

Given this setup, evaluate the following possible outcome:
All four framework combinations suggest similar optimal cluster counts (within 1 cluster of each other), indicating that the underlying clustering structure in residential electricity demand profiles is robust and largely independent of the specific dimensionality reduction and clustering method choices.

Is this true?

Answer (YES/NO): YES